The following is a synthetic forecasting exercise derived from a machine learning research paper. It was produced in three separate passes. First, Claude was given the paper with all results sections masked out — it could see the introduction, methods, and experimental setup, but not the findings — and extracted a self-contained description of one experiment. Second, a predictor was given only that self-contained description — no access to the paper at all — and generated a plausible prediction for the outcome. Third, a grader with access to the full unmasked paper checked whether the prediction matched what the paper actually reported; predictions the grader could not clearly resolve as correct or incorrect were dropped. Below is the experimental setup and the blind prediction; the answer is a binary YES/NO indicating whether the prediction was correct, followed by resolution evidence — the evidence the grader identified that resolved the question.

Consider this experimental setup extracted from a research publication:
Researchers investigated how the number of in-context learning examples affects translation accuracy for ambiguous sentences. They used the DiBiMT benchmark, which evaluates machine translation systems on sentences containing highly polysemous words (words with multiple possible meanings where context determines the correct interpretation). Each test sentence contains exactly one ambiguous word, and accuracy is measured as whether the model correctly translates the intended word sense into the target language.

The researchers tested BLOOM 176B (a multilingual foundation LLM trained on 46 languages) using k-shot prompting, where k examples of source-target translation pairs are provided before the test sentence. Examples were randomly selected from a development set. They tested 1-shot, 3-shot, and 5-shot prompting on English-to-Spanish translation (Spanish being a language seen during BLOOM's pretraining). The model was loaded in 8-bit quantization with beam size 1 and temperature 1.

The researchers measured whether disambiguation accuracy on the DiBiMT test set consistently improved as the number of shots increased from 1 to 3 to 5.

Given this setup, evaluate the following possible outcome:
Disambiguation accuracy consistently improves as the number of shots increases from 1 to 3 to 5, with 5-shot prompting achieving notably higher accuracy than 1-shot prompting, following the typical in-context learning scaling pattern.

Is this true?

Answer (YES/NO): YES